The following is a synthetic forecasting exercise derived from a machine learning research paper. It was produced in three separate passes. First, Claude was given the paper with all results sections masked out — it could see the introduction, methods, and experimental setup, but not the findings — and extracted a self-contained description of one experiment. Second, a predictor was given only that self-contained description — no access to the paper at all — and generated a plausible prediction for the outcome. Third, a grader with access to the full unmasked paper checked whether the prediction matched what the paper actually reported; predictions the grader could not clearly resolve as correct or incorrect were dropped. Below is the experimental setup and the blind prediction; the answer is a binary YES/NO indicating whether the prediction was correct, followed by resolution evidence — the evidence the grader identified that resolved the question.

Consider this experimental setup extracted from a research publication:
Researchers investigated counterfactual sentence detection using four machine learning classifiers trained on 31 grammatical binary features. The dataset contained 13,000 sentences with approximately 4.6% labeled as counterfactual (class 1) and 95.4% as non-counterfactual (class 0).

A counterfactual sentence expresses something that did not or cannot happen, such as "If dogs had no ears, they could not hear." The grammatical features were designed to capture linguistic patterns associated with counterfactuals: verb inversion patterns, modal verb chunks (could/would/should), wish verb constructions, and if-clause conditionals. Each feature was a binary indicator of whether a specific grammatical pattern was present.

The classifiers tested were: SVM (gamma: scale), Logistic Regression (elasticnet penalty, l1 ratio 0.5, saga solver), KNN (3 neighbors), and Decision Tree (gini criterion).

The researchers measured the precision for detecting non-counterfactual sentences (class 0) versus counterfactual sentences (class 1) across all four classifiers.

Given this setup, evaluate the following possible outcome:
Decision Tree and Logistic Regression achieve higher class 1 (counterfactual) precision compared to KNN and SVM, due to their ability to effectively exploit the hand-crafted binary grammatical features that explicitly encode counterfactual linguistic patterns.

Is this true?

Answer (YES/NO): NO